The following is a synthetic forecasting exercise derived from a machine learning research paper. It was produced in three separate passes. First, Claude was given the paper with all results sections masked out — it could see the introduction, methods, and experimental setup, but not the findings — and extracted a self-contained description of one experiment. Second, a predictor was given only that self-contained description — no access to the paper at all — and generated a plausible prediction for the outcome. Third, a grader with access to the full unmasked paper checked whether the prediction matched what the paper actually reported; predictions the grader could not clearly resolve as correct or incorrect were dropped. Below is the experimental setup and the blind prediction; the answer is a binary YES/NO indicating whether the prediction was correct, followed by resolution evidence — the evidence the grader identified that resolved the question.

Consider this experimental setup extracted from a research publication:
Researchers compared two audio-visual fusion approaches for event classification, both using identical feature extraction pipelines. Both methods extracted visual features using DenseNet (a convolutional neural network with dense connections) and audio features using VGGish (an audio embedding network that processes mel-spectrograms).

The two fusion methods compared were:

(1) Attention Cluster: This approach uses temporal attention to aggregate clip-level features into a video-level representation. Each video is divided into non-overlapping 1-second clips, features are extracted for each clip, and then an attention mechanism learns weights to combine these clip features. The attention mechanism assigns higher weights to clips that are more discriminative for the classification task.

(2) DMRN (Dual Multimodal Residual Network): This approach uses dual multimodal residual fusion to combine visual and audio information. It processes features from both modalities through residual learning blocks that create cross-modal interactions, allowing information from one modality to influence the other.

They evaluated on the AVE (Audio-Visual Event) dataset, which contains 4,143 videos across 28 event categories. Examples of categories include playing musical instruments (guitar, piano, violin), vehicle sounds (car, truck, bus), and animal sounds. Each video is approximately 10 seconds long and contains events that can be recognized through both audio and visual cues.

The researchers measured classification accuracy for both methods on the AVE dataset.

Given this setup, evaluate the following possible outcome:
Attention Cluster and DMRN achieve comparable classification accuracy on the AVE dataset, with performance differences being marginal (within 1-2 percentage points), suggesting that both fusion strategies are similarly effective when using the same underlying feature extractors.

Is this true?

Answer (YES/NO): YES